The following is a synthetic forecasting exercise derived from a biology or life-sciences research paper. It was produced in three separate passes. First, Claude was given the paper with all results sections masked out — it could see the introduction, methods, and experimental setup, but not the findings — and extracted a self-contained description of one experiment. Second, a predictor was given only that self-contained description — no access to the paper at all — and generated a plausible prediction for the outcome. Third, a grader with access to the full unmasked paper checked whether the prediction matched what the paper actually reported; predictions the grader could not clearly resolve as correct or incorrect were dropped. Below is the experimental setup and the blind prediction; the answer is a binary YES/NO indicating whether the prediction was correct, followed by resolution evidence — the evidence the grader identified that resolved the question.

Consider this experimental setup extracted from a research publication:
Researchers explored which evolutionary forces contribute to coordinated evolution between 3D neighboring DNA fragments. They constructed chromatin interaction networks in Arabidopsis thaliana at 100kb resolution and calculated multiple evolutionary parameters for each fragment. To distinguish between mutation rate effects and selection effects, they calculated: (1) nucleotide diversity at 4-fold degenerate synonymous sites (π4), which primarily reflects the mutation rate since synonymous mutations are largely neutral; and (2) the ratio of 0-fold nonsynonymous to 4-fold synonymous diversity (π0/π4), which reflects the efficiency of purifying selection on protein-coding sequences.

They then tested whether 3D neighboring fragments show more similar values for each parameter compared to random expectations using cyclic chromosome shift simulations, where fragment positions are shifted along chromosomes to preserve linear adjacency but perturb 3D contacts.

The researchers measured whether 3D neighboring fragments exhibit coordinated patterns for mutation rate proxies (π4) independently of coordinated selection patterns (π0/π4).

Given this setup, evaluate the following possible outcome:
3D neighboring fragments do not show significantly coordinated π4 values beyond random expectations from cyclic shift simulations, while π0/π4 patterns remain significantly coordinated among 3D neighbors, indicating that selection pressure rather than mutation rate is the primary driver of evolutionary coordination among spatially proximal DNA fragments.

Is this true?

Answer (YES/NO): NO